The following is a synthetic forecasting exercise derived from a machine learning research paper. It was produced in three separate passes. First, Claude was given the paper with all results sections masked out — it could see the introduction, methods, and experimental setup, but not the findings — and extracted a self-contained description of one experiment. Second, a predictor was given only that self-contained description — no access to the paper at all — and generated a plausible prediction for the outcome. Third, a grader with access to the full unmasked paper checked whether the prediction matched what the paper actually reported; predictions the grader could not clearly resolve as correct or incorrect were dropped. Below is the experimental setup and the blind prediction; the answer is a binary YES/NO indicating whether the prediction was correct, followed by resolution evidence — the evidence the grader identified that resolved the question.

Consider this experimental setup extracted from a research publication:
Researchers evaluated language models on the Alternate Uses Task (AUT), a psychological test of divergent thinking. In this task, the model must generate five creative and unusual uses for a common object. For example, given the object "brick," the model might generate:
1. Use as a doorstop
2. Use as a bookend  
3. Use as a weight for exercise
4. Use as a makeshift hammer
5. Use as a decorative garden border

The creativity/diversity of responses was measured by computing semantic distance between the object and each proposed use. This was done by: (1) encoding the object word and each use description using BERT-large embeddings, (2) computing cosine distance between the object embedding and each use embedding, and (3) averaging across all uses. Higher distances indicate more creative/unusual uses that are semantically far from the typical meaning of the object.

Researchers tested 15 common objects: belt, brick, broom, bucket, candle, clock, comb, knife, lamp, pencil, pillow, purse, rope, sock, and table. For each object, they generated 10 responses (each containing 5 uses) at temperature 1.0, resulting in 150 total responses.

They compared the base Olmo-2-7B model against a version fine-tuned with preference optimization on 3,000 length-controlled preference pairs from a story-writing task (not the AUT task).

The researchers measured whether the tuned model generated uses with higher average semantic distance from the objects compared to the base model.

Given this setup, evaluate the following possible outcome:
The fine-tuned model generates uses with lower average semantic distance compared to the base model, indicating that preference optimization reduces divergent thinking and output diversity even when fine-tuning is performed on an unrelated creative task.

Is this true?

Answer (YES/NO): NO